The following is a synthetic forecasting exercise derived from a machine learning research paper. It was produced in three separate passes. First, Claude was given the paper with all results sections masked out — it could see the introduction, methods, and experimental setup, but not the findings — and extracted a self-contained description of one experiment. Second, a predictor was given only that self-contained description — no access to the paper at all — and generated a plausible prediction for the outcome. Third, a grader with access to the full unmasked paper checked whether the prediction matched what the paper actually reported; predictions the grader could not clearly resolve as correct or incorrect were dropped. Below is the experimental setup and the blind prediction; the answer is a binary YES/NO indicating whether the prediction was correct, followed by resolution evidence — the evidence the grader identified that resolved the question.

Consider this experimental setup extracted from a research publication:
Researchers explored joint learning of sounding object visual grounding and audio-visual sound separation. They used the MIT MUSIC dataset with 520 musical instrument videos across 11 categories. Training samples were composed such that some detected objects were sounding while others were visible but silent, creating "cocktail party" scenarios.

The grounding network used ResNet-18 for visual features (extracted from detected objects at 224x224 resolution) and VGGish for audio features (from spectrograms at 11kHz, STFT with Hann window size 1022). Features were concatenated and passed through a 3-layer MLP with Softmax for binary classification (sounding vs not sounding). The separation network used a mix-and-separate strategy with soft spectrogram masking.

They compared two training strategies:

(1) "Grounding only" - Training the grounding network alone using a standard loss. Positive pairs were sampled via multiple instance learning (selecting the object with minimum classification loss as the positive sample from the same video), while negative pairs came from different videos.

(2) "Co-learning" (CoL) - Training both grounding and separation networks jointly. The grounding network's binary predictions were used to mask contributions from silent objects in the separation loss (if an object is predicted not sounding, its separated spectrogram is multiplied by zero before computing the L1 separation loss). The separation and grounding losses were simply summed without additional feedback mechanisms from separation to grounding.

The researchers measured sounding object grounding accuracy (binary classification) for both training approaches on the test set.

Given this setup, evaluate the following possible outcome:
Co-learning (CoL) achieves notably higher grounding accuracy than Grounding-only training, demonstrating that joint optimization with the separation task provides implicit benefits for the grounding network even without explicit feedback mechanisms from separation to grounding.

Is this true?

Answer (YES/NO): NO